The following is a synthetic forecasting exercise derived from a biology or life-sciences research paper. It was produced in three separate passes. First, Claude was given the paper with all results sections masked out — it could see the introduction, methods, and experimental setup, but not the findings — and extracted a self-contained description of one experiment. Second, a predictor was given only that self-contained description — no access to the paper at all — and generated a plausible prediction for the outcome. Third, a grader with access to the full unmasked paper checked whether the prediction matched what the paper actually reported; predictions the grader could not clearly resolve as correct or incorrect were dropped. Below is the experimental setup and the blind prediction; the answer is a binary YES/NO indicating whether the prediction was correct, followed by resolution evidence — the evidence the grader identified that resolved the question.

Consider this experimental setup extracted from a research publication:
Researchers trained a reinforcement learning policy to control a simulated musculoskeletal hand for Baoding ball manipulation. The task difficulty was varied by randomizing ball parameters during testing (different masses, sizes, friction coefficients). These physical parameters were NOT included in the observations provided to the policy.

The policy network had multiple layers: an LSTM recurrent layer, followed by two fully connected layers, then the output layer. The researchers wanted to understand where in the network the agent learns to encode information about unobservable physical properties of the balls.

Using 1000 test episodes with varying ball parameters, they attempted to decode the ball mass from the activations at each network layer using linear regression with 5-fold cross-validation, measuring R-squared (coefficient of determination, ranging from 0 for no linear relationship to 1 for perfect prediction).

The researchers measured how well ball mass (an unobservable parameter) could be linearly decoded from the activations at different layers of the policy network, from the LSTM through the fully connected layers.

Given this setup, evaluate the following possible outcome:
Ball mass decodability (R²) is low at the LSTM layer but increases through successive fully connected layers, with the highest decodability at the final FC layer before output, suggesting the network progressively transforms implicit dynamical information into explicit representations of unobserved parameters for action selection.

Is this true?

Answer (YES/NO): NO